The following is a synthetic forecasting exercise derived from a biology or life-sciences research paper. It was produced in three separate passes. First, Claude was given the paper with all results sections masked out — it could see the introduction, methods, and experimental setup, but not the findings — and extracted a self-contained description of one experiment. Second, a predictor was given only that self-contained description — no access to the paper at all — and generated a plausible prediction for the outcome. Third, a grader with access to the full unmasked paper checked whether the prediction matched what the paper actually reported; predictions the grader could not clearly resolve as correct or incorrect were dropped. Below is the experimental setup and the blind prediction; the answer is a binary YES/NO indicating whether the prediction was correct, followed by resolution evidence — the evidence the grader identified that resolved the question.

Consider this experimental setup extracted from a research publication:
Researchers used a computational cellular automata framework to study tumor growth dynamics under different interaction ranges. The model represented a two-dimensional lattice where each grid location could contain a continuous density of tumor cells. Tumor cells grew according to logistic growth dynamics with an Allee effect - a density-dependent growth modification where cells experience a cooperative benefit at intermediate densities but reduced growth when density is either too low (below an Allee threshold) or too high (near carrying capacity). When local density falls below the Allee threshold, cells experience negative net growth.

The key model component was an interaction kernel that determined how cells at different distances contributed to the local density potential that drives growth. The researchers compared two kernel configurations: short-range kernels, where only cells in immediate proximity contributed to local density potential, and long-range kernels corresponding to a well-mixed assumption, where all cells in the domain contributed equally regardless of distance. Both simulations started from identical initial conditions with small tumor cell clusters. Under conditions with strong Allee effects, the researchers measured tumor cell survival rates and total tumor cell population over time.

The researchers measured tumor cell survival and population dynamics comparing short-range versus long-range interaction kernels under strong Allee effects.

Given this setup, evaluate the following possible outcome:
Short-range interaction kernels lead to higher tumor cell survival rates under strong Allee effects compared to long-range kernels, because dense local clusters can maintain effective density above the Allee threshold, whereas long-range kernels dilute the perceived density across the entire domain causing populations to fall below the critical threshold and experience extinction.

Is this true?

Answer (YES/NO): YES